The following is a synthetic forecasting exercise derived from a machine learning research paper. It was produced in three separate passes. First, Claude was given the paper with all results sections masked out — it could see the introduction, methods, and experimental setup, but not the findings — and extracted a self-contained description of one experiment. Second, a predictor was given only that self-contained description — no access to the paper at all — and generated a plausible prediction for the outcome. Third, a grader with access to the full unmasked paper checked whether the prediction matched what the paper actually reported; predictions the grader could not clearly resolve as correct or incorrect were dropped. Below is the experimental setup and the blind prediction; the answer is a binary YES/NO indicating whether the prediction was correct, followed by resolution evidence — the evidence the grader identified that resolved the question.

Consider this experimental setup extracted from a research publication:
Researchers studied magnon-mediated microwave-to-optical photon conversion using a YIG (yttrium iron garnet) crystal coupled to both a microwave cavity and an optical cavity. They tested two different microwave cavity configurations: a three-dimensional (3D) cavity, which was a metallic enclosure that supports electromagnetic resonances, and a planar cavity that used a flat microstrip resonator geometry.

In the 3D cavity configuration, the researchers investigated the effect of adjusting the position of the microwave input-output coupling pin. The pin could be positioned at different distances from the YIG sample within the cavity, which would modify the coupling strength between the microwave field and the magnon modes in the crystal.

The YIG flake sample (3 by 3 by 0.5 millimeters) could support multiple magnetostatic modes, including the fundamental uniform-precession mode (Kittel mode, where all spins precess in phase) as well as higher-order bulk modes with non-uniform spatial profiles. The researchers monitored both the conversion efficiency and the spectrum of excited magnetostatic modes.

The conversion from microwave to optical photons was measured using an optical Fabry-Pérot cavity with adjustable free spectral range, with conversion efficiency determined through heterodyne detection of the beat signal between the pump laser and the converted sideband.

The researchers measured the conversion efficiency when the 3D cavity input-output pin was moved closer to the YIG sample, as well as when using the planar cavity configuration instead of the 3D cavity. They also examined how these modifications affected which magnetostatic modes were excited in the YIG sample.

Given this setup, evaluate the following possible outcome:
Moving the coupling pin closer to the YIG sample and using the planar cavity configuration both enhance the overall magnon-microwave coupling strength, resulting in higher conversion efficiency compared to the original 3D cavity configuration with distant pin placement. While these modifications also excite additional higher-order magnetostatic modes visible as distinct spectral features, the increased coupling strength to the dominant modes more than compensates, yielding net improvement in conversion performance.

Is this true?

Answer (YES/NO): YES